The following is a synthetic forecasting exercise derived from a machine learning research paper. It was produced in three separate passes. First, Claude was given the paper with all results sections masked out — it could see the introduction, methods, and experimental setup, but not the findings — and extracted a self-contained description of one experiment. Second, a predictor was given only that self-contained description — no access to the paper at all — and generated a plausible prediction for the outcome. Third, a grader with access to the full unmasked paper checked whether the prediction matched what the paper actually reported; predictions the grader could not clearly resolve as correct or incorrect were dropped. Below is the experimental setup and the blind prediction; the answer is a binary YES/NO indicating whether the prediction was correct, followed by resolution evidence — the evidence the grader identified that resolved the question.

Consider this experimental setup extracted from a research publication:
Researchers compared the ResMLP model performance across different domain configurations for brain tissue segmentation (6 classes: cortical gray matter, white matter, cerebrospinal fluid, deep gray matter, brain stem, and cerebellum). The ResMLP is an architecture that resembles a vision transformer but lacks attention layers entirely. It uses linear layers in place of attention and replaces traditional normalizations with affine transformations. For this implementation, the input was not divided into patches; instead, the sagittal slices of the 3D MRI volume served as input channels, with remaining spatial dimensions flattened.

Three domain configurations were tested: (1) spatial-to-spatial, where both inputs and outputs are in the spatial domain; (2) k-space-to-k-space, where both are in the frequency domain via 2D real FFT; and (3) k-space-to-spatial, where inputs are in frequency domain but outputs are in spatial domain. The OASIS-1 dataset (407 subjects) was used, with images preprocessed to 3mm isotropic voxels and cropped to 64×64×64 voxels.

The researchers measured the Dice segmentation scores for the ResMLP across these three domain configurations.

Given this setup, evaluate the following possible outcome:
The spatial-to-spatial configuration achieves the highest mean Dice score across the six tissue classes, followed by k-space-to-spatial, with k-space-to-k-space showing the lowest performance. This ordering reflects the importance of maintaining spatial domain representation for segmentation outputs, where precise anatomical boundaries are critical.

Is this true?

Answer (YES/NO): NO